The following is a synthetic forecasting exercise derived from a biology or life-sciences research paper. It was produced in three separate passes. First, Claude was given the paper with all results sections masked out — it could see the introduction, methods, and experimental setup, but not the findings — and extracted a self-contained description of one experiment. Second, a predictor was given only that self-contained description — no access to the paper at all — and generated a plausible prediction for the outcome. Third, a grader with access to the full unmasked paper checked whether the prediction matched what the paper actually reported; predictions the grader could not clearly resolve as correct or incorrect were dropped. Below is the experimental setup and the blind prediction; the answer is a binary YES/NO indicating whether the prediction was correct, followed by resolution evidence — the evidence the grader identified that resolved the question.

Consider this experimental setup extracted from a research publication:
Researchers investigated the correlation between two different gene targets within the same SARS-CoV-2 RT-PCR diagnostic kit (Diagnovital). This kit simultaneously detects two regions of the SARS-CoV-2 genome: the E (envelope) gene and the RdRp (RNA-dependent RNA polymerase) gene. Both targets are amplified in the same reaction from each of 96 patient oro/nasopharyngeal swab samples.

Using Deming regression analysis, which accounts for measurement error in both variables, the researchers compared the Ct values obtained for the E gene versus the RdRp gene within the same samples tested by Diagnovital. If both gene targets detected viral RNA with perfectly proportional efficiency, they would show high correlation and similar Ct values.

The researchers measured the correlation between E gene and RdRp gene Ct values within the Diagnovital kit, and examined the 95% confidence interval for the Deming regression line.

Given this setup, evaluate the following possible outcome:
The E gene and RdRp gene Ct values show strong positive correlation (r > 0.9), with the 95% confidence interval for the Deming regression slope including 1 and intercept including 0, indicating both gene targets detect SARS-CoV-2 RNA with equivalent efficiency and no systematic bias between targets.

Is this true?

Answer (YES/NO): NO